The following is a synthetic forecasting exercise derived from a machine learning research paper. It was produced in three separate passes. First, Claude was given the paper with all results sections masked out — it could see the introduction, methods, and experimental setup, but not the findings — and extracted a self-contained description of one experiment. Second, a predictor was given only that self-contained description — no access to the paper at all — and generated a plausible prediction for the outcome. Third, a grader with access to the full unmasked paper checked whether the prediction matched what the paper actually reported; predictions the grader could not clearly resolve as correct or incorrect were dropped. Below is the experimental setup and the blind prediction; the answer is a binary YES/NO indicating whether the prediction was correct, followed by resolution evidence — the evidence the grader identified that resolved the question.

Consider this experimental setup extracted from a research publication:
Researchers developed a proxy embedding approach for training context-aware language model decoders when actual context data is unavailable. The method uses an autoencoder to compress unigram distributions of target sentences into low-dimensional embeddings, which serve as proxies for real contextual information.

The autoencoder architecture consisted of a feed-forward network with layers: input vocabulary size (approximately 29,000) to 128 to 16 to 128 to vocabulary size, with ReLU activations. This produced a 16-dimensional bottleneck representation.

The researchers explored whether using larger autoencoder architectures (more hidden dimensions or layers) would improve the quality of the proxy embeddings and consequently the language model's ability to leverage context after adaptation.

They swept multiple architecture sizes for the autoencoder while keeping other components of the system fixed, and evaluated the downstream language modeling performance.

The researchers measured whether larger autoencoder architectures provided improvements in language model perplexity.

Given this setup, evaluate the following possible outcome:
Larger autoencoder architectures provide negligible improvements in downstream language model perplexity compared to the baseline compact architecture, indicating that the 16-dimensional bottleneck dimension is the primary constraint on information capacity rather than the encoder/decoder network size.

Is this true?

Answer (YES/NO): YES